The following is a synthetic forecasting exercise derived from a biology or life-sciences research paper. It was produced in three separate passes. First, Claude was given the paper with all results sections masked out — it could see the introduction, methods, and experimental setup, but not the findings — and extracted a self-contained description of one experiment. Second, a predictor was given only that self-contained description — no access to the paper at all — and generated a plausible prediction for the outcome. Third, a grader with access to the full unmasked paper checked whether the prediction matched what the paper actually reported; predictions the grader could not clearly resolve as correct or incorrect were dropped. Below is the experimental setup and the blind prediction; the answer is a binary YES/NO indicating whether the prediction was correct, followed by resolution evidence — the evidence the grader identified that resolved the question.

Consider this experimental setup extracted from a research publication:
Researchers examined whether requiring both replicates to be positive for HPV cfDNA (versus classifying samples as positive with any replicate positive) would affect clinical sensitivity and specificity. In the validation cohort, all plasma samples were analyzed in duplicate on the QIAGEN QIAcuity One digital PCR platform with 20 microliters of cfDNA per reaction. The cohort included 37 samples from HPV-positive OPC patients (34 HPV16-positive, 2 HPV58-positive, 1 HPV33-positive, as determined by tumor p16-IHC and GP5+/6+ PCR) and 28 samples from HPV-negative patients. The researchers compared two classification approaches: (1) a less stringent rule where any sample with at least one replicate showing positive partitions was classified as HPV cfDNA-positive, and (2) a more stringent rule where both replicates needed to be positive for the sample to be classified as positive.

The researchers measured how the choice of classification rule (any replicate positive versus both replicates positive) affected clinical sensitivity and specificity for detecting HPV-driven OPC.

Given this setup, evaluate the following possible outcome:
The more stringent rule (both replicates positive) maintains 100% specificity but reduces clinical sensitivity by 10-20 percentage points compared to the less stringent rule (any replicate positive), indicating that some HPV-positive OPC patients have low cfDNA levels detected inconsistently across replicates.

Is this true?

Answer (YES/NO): NO